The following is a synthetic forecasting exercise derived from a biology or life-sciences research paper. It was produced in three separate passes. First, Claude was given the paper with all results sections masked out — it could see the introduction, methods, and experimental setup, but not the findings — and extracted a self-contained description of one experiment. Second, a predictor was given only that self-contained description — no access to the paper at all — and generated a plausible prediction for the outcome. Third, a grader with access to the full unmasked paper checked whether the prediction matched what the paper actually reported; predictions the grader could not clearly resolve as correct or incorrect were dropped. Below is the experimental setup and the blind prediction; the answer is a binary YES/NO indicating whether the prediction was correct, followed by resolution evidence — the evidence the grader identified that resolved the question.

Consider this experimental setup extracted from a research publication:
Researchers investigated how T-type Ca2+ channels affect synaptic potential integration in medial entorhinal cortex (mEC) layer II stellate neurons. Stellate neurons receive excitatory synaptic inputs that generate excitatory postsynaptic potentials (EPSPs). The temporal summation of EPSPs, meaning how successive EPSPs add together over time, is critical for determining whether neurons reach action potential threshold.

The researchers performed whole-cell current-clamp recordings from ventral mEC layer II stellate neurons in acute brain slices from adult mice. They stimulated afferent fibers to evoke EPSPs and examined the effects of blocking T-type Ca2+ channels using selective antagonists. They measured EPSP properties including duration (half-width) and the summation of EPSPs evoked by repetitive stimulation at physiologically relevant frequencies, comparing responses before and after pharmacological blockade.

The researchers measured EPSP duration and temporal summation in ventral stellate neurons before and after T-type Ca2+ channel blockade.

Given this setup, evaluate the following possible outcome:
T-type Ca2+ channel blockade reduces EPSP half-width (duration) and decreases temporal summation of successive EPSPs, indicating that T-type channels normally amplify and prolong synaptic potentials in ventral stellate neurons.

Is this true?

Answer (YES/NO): NO